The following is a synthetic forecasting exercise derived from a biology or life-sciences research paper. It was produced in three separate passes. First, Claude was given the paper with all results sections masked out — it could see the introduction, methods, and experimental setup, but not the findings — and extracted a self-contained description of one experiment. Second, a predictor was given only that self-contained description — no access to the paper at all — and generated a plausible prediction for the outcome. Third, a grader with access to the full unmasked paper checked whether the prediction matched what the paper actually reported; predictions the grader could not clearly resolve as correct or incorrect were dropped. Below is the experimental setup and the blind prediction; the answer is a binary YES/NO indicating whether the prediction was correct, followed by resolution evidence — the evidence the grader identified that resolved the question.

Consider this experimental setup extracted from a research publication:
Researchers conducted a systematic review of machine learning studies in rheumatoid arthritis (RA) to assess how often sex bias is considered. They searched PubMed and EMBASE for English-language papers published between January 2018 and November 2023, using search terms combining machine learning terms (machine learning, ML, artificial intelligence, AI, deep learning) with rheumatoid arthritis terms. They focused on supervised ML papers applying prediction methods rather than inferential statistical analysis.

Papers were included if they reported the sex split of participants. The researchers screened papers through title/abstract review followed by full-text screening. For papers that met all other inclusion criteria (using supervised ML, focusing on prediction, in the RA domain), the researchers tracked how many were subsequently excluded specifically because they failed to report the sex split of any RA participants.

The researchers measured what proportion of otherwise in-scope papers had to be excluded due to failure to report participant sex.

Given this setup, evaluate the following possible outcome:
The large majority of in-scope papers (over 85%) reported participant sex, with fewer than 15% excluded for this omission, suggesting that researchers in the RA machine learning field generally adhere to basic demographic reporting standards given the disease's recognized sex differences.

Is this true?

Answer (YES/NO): NO